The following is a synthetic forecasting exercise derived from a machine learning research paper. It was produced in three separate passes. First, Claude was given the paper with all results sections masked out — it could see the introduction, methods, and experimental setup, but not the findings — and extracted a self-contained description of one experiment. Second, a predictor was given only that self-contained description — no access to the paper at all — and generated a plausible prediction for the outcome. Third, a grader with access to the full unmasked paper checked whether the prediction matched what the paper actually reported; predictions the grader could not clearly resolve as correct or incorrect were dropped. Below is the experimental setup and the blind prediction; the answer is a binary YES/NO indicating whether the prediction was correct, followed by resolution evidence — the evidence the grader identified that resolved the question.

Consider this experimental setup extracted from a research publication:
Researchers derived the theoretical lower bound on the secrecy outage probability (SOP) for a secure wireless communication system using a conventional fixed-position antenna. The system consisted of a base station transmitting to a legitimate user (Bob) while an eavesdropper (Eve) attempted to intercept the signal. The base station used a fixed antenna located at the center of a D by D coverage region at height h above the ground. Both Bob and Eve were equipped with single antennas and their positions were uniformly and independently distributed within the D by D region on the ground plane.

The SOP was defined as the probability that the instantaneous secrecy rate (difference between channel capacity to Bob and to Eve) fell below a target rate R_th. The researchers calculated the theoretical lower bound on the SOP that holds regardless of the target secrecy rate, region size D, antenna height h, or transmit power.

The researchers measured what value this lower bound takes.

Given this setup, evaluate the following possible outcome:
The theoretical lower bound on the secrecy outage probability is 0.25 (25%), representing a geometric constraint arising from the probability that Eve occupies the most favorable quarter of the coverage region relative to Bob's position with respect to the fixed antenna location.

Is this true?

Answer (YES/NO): NO